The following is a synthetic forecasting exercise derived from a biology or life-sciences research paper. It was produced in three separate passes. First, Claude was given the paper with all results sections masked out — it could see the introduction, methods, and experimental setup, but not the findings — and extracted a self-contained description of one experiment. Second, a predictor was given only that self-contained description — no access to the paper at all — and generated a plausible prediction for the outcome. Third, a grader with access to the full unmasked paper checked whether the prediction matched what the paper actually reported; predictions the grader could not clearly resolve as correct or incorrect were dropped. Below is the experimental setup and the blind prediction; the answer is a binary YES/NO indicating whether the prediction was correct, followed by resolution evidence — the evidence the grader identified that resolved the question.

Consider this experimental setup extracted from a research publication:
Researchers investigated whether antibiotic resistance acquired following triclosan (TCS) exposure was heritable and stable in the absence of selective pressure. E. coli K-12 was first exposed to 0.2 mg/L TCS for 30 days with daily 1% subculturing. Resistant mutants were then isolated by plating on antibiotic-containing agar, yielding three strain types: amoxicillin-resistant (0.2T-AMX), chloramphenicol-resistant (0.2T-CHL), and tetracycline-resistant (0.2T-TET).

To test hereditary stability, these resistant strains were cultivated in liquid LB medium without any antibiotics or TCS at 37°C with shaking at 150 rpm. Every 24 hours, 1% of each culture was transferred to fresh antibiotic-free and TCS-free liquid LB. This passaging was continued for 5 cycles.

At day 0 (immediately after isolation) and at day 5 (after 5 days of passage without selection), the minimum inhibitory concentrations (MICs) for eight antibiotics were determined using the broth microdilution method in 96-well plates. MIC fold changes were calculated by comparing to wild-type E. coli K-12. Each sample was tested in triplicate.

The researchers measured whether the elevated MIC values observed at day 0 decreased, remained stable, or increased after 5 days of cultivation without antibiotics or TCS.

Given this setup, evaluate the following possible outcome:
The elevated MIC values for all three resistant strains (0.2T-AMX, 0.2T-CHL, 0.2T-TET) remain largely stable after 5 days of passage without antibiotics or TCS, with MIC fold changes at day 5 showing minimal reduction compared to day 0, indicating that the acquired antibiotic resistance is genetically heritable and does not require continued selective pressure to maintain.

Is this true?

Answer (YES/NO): YES